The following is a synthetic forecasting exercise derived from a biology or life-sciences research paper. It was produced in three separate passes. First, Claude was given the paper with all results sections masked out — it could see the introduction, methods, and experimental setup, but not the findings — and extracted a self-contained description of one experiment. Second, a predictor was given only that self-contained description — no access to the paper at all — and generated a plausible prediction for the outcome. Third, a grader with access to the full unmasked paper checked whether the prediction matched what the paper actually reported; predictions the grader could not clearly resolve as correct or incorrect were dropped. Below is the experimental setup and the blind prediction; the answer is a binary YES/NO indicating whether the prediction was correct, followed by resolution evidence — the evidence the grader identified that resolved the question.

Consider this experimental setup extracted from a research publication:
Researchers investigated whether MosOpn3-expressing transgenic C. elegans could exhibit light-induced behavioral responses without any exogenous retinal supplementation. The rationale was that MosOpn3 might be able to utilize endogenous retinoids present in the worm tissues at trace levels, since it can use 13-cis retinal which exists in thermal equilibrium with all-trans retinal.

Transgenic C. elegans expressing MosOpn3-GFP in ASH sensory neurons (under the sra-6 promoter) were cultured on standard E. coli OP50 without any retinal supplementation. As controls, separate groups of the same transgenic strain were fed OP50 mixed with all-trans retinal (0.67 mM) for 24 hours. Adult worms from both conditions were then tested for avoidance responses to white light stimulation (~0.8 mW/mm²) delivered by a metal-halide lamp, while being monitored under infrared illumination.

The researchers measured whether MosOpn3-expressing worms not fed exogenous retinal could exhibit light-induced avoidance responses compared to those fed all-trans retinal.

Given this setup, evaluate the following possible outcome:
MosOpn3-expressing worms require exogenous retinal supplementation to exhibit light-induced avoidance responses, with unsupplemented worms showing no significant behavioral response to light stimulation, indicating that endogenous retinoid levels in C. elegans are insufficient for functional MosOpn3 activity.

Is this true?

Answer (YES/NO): YES